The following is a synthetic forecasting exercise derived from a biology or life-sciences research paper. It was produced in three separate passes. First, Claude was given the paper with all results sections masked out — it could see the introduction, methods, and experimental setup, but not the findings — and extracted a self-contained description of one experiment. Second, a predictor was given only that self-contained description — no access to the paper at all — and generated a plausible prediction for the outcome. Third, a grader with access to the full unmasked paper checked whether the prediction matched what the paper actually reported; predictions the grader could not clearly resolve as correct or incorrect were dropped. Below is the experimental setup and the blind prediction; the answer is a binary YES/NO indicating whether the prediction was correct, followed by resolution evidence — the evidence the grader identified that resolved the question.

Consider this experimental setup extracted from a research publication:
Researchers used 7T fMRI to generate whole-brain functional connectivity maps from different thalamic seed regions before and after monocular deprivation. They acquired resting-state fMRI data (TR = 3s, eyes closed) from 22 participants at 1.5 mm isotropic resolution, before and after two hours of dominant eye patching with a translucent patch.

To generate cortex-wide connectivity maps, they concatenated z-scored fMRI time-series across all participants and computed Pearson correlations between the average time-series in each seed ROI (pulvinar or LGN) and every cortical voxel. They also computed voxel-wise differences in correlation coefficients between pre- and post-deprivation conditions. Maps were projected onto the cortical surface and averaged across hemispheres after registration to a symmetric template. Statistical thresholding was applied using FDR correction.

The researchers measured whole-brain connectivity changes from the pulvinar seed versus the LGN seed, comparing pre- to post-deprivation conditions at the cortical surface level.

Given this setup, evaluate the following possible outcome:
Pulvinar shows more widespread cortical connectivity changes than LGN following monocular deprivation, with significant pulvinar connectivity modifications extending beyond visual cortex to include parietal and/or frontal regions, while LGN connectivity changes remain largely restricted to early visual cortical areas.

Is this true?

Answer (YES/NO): NO